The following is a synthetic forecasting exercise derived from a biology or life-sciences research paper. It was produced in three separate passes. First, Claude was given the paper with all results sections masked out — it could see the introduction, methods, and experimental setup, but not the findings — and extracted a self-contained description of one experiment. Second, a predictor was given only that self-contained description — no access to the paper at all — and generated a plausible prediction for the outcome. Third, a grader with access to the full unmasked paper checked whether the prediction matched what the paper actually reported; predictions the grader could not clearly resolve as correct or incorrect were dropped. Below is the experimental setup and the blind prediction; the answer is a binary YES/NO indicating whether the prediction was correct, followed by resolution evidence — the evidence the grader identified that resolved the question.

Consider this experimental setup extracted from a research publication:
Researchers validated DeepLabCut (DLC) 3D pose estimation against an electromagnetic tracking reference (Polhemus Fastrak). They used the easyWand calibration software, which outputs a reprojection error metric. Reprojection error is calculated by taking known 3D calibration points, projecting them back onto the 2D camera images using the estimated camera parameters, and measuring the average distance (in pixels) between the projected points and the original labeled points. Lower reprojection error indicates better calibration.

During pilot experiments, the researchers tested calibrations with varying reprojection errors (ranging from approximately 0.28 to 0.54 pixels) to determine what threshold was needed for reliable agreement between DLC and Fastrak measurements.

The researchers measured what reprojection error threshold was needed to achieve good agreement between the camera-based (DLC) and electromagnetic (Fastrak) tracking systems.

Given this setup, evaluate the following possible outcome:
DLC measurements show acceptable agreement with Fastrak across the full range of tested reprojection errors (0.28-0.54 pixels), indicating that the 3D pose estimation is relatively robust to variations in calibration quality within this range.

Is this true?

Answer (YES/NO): NO